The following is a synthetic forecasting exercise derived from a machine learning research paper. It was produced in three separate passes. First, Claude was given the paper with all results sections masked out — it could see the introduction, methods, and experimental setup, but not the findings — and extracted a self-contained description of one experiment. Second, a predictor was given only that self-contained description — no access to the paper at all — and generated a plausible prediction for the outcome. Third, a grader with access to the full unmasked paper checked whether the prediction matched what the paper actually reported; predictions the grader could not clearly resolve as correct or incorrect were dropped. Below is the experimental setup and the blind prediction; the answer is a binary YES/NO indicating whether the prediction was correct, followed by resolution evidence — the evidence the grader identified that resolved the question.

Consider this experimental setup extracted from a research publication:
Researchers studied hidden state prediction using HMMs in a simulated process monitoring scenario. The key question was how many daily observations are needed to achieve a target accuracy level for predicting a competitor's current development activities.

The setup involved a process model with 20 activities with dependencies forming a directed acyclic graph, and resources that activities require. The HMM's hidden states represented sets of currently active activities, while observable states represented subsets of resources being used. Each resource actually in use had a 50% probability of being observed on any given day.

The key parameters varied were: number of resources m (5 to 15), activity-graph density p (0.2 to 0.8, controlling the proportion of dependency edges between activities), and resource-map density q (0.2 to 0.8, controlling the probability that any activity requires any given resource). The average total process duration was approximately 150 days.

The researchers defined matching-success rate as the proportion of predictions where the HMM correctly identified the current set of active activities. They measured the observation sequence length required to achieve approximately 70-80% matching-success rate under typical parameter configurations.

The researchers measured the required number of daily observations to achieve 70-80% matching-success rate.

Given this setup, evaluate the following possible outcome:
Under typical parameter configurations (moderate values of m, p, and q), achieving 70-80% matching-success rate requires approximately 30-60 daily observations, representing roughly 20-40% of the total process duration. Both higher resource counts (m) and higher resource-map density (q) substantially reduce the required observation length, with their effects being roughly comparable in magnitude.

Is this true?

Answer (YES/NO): NO